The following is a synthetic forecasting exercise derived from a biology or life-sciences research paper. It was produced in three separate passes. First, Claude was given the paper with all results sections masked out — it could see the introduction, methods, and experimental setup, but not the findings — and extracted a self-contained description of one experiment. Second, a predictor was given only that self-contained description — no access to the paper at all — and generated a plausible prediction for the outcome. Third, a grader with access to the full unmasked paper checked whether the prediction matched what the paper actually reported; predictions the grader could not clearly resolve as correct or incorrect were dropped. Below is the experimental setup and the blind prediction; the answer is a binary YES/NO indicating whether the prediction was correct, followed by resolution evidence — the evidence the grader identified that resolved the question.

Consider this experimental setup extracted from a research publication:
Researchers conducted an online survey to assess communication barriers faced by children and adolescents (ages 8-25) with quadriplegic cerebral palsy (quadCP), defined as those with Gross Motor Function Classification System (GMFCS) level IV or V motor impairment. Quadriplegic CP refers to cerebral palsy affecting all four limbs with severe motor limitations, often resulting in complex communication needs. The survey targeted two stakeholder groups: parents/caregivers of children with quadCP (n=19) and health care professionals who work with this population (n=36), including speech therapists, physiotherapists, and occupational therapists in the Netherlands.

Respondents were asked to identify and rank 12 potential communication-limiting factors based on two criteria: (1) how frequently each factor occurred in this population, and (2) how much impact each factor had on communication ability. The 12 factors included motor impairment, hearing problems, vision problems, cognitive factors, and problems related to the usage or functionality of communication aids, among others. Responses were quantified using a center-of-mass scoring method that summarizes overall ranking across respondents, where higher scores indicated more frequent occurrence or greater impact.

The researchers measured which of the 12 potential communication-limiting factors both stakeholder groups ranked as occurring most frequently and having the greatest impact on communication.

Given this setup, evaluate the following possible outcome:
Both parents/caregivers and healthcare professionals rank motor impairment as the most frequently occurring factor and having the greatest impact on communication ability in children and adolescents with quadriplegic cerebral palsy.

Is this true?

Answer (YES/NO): YES